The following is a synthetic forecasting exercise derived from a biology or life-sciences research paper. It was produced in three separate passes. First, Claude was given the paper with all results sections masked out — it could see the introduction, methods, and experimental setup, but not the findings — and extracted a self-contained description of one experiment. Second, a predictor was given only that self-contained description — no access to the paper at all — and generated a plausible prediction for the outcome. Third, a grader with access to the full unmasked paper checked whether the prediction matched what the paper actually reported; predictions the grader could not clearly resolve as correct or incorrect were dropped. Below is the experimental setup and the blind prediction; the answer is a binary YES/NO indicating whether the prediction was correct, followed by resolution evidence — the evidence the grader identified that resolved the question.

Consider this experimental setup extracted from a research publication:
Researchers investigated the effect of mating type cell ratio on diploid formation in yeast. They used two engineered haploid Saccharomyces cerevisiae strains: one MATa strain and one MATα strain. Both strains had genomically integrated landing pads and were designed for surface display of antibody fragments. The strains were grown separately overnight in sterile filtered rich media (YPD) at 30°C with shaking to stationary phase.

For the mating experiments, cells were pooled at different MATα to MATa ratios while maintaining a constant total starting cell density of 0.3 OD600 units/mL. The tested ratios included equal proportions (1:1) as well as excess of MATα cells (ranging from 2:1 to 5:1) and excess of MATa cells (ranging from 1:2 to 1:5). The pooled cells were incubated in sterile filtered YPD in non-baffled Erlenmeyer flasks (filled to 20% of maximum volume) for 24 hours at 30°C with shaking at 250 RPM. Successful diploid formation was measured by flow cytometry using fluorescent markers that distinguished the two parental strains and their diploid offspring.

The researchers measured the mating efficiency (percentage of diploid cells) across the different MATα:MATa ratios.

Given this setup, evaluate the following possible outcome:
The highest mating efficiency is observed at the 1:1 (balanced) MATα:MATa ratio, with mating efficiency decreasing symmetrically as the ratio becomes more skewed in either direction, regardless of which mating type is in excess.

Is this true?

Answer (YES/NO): NO